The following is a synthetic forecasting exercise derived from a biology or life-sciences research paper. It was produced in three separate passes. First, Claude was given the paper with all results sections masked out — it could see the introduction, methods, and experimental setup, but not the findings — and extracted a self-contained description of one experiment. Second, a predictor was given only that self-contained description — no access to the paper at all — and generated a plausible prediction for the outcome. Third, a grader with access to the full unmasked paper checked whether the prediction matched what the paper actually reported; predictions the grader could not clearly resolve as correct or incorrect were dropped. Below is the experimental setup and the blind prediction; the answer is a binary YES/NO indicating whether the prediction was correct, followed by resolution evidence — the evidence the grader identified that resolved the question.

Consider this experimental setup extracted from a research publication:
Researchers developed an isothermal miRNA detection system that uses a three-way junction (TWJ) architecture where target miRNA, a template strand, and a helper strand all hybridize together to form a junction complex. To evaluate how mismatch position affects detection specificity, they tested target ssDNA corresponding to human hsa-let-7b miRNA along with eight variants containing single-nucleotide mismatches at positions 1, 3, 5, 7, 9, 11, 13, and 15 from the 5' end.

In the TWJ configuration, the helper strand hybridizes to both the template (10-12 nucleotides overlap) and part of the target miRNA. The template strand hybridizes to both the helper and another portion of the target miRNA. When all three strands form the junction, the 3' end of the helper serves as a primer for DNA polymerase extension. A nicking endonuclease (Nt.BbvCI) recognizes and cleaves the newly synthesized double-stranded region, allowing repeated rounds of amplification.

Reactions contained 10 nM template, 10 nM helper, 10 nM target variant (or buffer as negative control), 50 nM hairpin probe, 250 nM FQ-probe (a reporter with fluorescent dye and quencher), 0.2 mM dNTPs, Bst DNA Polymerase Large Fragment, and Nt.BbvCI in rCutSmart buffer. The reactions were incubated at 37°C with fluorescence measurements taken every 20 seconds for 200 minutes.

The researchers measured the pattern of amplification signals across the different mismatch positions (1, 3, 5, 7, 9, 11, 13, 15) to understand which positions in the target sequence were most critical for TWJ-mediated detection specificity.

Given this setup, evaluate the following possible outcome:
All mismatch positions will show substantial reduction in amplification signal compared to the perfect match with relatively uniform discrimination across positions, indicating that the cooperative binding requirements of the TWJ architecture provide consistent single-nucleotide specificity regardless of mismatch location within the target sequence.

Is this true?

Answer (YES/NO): NO